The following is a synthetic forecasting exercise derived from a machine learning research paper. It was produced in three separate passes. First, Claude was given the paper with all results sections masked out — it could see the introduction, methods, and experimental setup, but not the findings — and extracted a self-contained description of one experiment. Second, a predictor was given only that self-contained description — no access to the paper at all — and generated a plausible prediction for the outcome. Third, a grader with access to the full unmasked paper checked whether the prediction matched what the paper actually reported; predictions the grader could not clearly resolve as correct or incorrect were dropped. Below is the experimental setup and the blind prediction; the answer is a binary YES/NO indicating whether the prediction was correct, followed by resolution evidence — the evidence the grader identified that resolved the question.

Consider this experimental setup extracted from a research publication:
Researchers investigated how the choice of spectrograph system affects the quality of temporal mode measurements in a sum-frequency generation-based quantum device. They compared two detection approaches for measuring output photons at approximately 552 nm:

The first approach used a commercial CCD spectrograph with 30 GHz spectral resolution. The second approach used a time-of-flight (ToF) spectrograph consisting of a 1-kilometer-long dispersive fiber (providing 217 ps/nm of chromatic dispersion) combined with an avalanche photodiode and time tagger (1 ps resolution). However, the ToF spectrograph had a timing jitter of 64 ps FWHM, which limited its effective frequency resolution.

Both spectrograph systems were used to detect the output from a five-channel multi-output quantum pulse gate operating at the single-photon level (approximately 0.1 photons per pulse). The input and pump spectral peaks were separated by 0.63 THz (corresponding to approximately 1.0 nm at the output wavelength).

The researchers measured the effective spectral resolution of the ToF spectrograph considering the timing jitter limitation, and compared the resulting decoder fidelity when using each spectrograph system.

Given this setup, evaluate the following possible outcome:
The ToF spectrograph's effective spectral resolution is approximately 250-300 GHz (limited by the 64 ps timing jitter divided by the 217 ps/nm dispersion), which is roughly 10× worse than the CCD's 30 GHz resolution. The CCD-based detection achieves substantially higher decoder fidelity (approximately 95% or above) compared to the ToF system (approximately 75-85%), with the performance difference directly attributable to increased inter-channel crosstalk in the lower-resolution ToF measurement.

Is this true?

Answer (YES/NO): YES